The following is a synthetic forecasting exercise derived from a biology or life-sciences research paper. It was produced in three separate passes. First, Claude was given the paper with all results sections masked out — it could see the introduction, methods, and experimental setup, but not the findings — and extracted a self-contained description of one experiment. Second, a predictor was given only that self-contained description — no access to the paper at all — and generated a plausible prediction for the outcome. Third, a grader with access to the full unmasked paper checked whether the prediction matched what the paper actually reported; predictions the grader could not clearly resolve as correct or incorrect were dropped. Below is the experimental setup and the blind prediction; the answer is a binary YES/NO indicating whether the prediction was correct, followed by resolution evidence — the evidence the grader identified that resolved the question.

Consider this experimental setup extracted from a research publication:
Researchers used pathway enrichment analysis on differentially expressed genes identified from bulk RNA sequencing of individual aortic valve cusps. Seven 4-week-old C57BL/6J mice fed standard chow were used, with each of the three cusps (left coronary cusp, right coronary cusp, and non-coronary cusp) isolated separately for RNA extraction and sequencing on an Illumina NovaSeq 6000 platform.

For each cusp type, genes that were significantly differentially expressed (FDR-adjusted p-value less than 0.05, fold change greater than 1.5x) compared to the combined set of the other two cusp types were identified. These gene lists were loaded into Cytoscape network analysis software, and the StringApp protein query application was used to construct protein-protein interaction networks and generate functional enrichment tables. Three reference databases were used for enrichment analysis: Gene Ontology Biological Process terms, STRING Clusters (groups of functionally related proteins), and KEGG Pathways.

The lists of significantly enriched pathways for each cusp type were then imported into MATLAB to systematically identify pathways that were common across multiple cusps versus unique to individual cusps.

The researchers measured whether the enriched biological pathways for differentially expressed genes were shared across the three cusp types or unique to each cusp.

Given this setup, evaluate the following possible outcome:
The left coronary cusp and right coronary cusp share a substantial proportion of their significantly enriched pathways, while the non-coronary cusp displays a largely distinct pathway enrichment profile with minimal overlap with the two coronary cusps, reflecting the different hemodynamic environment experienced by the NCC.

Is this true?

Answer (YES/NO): NO